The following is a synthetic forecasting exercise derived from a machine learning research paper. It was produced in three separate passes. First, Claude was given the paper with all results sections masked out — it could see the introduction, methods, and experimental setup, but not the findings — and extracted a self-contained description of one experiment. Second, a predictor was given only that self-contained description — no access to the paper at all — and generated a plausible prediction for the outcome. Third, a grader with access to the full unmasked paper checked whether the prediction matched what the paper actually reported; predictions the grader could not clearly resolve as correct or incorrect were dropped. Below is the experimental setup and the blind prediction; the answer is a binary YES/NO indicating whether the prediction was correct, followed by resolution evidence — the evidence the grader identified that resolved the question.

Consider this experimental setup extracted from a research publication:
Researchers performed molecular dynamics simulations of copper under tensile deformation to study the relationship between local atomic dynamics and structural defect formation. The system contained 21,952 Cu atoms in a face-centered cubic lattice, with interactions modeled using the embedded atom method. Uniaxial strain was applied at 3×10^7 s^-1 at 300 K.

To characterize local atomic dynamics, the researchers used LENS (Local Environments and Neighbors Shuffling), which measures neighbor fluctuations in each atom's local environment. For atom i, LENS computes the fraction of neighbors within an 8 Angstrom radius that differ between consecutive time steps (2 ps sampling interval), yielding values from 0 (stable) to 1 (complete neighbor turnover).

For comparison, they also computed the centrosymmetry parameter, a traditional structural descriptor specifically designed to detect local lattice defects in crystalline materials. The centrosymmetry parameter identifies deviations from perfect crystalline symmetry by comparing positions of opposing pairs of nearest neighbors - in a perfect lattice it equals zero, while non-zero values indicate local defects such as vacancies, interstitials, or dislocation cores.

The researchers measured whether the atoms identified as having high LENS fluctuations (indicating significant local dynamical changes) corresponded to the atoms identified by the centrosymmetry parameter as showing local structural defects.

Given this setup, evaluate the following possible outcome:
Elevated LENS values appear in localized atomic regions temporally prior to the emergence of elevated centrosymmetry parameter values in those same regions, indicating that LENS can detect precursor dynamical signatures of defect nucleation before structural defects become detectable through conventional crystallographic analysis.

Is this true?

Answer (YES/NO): YES